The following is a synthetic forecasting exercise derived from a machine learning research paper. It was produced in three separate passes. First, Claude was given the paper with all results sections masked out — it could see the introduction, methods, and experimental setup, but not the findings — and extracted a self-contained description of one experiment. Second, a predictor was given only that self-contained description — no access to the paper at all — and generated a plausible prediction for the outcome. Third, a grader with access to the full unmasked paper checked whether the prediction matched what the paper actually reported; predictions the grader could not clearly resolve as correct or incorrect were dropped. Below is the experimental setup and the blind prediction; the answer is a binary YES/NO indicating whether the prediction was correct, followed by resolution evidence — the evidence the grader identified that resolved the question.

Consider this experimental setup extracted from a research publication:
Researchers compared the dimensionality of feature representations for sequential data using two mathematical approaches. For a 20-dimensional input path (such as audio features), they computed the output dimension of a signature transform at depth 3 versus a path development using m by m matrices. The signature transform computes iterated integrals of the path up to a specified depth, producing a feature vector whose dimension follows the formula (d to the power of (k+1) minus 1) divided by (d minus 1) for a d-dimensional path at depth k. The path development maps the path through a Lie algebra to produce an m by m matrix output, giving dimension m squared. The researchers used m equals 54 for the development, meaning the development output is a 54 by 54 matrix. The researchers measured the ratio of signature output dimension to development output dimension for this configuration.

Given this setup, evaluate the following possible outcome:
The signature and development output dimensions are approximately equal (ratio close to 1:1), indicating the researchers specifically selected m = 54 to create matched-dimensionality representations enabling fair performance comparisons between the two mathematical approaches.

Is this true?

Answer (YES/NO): NO